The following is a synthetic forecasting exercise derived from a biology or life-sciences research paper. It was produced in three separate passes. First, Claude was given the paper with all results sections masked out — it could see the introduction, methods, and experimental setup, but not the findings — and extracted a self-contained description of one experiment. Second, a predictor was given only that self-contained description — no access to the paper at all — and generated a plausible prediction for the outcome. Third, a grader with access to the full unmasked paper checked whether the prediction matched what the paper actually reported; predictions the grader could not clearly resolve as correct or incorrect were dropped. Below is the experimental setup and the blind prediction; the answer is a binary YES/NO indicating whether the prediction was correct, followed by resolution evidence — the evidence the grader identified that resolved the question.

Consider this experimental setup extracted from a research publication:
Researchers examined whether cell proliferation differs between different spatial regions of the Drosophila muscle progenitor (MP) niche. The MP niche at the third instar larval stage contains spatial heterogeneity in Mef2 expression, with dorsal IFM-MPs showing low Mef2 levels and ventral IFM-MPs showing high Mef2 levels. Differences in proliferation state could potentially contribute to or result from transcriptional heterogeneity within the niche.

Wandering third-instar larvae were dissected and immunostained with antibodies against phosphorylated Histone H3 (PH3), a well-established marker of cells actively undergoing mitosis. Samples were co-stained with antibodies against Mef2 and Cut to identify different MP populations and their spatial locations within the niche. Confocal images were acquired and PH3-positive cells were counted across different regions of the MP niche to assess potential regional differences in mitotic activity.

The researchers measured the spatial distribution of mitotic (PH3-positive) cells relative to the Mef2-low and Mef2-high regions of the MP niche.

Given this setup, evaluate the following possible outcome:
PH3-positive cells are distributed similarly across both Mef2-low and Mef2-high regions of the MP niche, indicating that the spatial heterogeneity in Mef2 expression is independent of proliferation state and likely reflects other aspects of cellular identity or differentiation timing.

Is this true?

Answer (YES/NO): YES